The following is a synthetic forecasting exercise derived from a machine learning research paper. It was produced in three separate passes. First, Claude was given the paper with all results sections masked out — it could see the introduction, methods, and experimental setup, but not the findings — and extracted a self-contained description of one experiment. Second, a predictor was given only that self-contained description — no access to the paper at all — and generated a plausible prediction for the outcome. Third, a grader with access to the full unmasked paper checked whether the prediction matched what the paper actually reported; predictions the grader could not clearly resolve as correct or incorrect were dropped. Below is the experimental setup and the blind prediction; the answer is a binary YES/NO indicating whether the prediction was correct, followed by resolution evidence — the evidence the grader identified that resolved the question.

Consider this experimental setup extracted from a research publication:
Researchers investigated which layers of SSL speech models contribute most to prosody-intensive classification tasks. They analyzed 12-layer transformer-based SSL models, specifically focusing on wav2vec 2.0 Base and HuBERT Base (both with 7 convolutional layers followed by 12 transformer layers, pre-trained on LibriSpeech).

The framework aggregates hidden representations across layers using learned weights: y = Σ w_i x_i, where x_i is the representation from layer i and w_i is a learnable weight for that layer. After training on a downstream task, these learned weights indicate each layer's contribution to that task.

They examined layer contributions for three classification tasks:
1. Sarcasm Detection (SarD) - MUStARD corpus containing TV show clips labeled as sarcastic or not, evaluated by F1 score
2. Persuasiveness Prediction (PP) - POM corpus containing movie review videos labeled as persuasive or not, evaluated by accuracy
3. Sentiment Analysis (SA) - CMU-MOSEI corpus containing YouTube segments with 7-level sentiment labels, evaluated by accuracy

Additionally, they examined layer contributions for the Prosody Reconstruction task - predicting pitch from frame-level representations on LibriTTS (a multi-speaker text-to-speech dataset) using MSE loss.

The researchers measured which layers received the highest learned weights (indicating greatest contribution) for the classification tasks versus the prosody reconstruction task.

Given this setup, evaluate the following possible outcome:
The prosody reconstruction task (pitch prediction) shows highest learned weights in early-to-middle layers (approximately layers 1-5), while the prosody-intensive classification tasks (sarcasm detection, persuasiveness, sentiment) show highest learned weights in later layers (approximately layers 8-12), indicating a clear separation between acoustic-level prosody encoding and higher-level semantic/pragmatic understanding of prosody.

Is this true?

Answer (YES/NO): NO